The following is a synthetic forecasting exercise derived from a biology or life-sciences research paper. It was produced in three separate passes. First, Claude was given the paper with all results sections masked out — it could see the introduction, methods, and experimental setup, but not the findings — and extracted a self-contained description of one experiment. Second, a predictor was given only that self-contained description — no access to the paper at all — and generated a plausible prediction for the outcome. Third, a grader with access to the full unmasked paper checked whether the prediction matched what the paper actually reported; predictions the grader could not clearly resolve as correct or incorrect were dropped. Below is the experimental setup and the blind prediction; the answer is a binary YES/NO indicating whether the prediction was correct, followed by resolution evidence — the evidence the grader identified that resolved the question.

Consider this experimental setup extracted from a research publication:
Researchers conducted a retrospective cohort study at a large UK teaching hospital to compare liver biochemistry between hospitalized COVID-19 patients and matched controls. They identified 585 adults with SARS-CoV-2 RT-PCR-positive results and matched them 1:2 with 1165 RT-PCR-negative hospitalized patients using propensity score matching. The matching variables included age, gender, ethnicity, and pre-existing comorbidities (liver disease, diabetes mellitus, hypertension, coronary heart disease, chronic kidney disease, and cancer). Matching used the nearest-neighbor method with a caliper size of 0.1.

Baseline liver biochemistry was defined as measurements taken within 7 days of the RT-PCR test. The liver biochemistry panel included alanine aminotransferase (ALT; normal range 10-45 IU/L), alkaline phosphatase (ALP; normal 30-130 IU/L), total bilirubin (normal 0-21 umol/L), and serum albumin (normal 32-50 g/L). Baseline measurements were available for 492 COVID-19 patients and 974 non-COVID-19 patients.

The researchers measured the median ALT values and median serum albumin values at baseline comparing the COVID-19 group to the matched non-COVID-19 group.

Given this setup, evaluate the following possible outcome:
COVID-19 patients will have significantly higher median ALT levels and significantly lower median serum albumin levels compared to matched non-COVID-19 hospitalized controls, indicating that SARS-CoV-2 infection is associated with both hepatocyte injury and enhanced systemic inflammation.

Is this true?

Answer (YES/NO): YES